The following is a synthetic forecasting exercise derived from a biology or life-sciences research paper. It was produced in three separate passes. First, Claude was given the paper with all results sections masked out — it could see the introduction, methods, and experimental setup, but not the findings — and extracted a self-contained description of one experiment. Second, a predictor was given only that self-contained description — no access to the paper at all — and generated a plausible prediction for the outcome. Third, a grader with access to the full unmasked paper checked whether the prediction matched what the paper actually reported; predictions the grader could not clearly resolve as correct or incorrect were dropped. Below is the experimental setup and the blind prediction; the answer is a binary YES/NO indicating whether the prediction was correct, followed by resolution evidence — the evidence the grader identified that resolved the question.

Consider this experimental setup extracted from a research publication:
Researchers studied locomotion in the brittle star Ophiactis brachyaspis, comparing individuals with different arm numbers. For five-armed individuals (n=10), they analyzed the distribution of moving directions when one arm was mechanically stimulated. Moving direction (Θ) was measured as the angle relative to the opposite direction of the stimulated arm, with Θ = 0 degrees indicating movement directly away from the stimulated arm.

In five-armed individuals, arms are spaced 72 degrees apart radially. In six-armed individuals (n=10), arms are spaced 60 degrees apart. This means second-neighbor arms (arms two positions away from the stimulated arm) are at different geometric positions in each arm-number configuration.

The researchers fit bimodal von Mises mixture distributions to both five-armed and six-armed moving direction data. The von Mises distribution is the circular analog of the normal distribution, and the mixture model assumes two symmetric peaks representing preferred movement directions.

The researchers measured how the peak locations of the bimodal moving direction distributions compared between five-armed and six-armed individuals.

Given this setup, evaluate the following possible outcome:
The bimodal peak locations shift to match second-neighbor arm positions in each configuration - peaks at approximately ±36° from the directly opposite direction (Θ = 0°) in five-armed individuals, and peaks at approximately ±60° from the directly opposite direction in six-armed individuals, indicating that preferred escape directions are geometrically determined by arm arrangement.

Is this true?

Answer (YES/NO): NO